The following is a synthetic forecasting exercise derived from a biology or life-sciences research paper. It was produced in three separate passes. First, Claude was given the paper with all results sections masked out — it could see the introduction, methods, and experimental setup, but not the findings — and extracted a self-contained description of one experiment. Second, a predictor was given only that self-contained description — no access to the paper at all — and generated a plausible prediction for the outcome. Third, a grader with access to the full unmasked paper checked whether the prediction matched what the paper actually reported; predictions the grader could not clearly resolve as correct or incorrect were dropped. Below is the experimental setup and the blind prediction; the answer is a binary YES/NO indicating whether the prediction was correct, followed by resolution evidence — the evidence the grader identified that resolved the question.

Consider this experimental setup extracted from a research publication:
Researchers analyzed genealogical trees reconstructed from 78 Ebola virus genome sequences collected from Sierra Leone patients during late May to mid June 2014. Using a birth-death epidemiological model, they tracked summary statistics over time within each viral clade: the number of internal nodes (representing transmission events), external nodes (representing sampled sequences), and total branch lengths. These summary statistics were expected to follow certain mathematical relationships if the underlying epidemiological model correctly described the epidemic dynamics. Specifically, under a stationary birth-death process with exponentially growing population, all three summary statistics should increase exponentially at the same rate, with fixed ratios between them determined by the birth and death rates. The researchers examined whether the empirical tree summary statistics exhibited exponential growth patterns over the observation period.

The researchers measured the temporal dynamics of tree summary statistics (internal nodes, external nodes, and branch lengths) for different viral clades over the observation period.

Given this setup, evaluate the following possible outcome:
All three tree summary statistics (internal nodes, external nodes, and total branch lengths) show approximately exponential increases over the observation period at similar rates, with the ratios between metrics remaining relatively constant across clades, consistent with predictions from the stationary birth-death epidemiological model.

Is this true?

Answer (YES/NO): NO